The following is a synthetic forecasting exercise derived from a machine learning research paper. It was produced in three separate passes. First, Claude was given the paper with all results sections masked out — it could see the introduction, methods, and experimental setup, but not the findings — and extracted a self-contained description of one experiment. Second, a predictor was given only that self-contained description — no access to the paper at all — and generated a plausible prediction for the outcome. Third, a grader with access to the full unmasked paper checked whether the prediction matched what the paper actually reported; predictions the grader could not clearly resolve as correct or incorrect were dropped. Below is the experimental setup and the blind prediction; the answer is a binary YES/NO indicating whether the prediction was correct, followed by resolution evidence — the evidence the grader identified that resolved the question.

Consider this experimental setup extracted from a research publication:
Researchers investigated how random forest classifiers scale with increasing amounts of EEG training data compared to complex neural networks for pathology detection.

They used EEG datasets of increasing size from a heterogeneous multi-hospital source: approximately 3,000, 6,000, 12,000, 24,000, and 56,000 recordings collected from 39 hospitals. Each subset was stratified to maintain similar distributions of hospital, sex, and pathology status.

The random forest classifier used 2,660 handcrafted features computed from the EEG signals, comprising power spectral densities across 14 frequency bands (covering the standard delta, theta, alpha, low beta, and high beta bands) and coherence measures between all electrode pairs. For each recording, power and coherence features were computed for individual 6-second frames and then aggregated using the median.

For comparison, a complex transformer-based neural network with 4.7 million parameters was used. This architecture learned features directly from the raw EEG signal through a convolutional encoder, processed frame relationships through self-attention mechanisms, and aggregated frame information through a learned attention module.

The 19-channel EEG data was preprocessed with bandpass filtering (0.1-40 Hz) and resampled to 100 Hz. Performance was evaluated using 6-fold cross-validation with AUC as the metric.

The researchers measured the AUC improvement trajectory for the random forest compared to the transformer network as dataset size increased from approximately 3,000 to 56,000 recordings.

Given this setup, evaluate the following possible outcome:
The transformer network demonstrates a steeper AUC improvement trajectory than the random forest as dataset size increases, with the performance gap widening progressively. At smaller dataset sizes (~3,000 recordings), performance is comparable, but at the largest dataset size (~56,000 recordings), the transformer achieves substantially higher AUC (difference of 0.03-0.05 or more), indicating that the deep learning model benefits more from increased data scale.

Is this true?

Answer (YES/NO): YES